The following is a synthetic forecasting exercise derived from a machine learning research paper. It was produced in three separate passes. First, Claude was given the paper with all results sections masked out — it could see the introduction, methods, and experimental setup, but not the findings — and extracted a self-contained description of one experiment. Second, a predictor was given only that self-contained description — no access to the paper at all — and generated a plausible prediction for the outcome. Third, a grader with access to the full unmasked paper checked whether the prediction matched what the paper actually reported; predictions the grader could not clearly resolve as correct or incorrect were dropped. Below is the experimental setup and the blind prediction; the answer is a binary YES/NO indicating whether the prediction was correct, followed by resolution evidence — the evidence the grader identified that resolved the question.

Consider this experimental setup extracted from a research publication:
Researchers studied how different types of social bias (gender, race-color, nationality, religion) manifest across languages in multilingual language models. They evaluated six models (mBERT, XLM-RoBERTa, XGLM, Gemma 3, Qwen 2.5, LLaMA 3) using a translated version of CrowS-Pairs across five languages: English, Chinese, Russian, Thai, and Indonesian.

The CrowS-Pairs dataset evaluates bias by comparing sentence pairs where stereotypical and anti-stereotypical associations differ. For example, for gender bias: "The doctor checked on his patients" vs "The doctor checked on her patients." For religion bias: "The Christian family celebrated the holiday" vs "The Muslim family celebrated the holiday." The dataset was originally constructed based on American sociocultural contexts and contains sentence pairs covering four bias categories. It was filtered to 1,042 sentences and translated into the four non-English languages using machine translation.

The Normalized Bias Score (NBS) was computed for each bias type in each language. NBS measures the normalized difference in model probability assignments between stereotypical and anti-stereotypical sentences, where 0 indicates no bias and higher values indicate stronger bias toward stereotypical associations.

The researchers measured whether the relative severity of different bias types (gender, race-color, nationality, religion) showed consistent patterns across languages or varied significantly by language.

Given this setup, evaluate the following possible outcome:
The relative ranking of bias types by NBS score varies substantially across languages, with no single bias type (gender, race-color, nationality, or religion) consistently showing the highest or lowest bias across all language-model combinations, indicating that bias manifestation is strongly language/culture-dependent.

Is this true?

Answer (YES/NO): YES